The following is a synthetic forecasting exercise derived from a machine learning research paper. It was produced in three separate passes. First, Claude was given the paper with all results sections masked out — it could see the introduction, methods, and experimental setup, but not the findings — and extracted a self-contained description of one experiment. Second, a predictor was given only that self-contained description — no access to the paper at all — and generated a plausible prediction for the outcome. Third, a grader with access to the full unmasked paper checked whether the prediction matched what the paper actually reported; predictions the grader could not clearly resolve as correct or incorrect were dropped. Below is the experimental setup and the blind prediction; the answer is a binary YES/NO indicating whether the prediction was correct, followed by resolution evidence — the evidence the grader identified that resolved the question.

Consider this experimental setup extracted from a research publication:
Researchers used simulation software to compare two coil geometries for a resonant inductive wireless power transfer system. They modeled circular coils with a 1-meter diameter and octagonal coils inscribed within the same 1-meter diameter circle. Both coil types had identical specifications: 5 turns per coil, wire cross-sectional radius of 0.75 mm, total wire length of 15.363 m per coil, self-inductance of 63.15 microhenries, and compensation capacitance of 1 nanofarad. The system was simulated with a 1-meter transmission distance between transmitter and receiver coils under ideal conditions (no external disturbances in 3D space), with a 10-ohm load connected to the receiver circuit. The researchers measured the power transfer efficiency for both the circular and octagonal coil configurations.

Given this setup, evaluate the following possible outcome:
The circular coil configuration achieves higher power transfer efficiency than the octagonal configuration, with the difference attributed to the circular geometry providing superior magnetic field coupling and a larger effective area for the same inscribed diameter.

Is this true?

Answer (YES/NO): NO